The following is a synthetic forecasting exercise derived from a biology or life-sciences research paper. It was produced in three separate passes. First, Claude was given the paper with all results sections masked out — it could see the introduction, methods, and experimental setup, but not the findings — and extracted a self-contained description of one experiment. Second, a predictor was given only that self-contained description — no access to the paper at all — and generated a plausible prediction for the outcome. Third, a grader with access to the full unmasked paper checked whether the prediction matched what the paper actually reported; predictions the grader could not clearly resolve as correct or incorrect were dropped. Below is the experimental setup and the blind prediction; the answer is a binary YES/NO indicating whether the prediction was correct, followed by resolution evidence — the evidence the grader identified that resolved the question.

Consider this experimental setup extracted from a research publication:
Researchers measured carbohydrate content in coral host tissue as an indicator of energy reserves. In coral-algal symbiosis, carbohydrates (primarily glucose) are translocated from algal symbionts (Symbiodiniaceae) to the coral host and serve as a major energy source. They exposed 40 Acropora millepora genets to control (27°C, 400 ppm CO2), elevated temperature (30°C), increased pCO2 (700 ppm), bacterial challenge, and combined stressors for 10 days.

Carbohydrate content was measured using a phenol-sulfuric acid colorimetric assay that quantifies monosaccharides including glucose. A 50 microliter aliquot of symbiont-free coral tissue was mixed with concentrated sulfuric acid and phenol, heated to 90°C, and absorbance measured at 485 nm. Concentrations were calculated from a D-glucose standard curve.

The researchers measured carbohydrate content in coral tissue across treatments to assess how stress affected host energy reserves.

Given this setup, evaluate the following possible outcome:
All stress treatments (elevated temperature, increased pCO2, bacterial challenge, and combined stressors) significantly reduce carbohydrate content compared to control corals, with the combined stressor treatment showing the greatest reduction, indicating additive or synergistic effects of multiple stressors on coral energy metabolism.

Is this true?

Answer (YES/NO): NO